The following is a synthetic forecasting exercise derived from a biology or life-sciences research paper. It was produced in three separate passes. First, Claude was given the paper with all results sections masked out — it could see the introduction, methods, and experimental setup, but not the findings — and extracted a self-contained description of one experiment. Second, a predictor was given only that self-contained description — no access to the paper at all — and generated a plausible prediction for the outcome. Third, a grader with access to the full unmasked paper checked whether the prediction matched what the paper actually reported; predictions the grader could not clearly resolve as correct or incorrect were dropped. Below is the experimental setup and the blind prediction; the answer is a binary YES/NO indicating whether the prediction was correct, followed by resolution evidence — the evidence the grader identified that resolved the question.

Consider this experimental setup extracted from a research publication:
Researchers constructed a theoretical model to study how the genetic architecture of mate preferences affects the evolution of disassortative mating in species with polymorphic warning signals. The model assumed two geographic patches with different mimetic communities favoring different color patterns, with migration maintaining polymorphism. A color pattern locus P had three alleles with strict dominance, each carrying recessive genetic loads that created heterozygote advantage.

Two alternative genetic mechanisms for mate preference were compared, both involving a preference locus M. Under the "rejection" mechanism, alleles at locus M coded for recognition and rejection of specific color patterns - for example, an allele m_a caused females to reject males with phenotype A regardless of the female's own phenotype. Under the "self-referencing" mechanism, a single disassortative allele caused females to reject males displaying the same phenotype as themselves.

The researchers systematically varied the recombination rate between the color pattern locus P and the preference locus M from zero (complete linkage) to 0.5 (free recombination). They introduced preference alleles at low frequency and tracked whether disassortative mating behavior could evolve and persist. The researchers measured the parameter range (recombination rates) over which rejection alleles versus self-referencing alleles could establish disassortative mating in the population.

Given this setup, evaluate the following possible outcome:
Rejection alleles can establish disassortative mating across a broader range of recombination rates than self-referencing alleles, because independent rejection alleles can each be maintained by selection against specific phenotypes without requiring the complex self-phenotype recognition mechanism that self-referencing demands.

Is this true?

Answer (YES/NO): NO